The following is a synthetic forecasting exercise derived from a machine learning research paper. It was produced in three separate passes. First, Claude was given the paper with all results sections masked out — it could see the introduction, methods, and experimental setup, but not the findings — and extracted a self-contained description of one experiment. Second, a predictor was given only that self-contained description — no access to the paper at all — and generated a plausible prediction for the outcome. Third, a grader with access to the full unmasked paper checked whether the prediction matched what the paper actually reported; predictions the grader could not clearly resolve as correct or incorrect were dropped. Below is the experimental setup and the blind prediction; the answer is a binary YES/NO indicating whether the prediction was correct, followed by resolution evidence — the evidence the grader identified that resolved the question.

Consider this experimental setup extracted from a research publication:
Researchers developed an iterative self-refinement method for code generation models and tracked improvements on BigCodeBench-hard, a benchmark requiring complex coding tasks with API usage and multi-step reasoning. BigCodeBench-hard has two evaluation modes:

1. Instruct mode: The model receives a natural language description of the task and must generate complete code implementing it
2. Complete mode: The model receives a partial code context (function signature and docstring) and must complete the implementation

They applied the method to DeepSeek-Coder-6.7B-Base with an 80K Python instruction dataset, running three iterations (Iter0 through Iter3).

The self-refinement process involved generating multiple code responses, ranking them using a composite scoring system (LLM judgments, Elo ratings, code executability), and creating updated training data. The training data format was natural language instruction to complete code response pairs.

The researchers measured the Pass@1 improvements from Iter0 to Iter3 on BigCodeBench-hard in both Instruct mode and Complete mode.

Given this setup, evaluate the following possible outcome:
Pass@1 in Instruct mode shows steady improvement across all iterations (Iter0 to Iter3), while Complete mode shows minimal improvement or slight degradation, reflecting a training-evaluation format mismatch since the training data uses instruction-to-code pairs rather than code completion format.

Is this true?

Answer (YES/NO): NO